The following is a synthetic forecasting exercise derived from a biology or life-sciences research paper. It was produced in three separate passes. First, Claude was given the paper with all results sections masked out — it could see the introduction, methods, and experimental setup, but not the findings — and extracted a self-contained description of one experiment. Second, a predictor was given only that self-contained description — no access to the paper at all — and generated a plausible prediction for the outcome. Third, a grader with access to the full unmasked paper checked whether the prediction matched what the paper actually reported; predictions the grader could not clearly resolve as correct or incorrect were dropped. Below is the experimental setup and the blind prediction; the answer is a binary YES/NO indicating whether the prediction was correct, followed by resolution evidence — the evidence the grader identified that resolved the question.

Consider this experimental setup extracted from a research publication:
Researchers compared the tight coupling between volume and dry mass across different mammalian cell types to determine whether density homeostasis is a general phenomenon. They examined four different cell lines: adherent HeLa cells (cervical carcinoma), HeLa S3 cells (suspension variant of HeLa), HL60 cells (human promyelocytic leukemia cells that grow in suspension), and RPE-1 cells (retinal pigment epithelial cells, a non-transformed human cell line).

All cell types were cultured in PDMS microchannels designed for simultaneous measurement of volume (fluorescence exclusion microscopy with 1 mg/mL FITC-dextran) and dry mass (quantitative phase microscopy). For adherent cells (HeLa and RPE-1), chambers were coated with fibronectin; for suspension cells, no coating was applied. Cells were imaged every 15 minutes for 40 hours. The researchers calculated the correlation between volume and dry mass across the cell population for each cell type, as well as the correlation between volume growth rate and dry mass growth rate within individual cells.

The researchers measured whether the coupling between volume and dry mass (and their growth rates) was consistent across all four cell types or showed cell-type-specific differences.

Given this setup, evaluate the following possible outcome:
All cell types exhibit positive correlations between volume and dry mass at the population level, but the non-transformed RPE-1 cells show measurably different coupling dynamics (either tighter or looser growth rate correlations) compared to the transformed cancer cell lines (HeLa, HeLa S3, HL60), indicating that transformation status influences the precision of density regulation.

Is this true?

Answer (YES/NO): NO